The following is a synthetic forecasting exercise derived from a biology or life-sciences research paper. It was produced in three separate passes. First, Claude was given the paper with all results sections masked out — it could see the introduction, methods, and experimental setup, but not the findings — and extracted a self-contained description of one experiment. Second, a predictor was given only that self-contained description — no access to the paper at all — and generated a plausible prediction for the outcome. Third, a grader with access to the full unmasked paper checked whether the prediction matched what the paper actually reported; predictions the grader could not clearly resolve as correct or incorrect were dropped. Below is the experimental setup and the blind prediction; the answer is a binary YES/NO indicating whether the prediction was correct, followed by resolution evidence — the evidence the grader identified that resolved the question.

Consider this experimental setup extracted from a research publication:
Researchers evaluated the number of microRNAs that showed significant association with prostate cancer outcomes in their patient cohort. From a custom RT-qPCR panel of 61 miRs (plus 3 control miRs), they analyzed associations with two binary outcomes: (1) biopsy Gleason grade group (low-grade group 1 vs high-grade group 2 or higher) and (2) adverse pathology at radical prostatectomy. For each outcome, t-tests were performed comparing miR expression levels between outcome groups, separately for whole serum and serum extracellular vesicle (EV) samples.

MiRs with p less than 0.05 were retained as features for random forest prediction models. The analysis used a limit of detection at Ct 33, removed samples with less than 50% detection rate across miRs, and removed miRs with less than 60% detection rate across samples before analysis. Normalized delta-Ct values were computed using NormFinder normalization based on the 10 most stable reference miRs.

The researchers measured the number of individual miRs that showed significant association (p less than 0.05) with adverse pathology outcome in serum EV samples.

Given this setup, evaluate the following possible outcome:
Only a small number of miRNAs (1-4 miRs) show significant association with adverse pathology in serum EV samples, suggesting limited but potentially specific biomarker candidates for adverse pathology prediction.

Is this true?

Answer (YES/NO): NO